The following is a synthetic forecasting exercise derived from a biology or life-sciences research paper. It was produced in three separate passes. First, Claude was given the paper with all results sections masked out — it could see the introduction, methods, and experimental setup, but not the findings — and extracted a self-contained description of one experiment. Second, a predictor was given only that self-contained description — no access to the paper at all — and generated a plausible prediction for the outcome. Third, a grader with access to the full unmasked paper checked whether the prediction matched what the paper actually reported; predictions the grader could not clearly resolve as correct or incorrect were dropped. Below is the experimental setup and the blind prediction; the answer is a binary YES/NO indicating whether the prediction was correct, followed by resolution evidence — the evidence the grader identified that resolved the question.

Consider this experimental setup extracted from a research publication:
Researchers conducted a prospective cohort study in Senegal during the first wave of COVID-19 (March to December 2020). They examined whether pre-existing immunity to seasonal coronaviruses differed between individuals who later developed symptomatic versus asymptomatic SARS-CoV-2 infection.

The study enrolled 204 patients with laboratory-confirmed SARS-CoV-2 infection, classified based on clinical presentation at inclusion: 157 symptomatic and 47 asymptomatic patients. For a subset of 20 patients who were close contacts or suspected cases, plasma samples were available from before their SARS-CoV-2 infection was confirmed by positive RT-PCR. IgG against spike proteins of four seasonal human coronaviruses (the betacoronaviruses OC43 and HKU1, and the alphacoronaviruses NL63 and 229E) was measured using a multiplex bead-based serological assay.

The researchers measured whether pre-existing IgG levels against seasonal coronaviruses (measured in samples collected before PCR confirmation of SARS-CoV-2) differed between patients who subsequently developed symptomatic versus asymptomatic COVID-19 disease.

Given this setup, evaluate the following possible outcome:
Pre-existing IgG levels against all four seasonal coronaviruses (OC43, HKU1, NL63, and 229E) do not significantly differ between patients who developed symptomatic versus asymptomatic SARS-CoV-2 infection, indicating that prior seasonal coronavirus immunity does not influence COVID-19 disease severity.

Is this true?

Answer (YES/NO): YES